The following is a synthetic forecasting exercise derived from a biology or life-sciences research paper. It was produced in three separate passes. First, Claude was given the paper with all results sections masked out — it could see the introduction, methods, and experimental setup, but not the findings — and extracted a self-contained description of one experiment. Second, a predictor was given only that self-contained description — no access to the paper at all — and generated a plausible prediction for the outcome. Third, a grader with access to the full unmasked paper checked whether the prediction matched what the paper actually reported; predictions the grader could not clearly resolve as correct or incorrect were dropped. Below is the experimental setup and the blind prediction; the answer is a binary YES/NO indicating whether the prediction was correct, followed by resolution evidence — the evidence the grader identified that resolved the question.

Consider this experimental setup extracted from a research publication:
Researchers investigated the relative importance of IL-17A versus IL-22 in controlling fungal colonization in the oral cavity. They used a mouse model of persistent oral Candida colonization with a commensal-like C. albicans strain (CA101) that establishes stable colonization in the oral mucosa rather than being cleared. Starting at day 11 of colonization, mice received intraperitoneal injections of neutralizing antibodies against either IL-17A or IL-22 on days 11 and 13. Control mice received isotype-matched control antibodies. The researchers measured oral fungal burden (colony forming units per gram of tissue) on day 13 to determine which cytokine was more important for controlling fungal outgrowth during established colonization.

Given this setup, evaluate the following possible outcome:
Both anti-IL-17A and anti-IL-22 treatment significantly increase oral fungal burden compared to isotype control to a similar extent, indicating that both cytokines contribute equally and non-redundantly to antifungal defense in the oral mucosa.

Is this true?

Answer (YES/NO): NO